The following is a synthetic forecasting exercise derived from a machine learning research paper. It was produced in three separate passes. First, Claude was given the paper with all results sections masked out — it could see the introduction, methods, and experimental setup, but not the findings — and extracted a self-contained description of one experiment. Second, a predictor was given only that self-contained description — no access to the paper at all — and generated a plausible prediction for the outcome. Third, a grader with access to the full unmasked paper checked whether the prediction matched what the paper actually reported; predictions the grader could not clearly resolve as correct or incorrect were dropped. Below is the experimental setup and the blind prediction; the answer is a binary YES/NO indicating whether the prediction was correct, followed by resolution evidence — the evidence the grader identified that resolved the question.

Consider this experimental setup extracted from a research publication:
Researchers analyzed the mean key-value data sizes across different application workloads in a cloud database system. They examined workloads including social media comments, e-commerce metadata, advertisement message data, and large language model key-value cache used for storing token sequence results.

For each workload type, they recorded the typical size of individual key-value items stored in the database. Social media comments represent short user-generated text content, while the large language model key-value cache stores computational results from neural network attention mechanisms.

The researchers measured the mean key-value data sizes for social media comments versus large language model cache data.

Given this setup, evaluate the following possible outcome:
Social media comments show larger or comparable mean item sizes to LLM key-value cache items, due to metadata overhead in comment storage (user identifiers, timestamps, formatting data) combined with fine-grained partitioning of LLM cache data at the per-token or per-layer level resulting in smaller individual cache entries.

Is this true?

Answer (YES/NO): NO